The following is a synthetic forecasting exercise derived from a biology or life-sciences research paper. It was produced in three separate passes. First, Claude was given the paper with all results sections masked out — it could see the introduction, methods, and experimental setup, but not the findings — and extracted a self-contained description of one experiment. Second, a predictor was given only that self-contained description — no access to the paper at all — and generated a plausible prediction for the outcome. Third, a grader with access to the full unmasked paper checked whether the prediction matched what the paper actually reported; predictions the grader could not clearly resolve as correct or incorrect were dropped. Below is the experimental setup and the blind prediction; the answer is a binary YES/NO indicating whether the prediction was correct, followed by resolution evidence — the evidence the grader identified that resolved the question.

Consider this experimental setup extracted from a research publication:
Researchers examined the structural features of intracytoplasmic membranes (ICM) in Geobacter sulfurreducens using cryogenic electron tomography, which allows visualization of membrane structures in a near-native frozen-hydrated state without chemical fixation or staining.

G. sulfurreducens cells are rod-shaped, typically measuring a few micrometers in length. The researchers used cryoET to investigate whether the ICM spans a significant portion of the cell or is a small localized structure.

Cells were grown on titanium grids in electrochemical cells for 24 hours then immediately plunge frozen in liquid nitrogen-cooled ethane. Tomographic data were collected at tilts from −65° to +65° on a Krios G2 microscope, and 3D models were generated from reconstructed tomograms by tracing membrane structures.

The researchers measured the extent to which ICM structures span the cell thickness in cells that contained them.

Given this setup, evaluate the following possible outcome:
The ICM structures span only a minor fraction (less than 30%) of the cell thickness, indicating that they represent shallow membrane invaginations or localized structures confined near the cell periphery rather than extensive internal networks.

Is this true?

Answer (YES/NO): NO